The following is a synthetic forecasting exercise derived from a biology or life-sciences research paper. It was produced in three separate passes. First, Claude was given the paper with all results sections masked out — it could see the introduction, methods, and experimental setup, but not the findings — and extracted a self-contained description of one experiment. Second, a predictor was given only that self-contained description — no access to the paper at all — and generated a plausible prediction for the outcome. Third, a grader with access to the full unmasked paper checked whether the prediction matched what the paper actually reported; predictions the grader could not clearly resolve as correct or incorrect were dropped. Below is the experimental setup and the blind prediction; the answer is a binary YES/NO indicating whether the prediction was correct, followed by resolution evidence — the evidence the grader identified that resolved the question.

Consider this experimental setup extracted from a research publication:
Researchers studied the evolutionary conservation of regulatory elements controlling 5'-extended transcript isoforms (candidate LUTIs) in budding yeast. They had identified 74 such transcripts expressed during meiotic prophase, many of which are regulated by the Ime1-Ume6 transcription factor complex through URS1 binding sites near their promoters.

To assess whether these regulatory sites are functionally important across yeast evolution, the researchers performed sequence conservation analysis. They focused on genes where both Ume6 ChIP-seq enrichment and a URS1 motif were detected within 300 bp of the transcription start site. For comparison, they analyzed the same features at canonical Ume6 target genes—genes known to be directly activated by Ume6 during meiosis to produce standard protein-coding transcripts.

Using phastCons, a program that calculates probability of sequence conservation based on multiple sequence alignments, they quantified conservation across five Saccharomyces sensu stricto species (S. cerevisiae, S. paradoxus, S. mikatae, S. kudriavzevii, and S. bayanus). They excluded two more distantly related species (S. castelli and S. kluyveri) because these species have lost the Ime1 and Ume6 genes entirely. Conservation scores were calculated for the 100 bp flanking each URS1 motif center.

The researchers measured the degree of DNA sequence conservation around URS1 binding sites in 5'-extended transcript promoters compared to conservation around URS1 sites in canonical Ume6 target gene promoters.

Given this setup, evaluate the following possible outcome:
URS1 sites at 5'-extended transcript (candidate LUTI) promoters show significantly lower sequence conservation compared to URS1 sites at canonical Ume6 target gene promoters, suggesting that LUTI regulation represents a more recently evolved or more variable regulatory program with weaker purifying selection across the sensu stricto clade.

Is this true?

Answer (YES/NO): NO